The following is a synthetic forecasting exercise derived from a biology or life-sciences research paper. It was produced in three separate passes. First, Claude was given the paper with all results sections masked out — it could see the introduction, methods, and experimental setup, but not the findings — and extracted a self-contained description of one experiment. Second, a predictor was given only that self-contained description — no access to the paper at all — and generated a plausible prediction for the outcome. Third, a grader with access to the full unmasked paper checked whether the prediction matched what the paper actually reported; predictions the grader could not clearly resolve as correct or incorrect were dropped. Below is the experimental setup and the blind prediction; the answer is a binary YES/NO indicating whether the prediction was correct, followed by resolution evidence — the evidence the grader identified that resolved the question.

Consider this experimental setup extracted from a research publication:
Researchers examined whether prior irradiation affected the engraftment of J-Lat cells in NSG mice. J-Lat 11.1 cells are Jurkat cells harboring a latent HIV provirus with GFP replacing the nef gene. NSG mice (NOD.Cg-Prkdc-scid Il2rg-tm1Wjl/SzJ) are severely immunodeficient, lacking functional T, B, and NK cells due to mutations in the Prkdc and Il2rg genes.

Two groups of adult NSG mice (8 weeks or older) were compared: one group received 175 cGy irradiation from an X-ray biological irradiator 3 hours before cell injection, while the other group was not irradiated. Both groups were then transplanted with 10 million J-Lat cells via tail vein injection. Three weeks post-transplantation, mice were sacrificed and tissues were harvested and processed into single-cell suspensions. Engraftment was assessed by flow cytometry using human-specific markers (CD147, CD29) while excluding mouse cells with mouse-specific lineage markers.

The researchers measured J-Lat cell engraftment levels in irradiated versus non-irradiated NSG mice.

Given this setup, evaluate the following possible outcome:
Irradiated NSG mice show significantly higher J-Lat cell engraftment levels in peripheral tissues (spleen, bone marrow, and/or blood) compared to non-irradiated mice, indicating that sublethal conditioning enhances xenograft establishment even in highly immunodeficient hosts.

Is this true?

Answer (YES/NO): NO